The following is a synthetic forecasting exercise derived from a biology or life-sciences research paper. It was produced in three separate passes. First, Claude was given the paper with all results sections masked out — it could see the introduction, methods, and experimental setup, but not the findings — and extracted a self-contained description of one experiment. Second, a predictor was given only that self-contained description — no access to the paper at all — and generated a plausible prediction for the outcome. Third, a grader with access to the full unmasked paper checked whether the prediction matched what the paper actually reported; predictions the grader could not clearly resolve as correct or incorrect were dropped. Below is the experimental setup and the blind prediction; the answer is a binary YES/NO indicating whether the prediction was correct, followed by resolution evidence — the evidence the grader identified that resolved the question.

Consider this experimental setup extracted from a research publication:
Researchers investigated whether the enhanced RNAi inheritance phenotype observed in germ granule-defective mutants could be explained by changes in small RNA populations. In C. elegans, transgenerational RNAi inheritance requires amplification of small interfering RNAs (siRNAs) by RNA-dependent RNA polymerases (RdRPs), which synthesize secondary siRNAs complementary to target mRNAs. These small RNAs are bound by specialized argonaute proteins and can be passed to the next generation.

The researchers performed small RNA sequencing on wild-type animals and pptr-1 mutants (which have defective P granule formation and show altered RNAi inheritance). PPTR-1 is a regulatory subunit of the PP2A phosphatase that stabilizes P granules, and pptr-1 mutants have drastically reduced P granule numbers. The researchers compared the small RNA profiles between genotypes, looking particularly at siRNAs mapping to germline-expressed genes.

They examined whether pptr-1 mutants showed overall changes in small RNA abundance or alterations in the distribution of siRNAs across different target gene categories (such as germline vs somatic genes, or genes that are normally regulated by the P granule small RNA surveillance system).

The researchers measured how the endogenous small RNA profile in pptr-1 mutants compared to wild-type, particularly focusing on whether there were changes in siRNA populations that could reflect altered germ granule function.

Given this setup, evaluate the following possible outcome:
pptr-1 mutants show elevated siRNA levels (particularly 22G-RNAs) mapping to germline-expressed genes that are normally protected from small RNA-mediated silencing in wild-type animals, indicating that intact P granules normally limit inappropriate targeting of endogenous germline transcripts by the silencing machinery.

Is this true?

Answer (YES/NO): NO